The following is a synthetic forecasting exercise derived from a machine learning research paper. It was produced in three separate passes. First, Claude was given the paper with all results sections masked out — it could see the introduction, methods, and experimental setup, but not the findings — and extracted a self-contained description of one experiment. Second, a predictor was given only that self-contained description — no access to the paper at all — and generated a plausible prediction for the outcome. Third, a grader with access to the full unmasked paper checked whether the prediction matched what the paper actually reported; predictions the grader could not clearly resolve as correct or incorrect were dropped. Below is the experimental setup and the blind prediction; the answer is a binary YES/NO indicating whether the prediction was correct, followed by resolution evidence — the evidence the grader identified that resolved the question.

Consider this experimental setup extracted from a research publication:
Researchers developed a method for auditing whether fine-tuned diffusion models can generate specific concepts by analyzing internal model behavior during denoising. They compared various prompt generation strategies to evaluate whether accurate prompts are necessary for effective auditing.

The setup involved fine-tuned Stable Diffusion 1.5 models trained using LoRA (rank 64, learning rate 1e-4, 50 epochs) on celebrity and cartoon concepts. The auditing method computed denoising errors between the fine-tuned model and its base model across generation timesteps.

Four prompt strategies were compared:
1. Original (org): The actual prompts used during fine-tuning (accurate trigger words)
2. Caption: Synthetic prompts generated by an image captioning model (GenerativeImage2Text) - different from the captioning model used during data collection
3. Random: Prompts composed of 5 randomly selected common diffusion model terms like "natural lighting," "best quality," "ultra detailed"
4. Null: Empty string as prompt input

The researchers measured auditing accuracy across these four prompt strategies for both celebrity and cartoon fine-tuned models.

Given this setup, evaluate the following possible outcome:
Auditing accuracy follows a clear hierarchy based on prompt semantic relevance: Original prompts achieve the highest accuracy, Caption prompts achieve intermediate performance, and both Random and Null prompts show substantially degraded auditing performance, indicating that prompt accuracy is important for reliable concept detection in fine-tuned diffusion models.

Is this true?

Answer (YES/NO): NO